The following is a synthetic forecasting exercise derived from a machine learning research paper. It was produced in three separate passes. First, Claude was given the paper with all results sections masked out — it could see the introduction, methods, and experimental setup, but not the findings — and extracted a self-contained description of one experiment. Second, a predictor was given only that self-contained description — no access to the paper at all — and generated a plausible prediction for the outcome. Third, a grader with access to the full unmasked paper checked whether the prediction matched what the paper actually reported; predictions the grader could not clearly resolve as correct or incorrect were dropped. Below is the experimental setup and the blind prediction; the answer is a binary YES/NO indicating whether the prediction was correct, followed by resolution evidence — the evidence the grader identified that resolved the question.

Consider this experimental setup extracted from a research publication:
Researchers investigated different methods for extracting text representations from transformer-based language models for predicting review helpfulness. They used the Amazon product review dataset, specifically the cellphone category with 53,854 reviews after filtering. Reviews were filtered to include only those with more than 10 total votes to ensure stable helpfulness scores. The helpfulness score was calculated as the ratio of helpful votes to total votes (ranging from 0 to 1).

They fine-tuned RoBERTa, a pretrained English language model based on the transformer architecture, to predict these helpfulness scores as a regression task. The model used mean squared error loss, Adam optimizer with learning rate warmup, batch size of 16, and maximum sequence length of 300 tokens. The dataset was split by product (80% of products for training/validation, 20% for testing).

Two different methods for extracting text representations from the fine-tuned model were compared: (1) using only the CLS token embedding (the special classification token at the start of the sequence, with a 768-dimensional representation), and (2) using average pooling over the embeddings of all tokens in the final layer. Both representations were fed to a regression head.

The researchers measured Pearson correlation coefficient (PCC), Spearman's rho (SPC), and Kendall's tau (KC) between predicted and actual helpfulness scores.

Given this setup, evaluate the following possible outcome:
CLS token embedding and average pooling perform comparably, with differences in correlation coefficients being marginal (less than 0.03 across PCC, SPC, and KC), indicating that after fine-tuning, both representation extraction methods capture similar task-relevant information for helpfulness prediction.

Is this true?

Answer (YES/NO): YES